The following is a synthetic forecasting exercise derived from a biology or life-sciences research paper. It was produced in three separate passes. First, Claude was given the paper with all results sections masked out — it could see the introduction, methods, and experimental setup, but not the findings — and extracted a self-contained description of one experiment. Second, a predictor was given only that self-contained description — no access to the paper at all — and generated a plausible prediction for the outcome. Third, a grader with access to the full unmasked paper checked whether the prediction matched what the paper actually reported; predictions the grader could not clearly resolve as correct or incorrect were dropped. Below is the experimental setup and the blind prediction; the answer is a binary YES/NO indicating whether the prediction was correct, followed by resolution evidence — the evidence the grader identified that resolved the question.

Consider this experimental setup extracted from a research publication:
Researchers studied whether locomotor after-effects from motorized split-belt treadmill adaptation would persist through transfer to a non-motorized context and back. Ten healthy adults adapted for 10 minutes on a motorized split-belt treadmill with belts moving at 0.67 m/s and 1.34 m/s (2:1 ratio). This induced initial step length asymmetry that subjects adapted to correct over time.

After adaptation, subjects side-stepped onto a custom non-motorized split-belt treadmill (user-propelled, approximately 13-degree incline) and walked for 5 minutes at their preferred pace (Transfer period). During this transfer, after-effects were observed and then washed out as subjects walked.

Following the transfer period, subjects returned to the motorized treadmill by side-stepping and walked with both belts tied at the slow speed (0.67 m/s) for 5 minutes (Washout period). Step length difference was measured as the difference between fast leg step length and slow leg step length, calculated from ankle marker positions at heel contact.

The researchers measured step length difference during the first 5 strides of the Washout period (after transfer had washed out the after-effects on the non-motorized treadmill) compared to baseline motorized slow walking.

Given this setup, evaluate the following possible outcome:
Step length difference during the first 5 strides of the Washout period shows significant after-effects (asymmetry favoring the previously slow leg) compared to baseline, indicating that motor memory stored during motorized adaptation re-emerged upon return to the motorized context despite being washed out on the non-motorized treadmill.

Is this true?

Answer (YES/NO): NO